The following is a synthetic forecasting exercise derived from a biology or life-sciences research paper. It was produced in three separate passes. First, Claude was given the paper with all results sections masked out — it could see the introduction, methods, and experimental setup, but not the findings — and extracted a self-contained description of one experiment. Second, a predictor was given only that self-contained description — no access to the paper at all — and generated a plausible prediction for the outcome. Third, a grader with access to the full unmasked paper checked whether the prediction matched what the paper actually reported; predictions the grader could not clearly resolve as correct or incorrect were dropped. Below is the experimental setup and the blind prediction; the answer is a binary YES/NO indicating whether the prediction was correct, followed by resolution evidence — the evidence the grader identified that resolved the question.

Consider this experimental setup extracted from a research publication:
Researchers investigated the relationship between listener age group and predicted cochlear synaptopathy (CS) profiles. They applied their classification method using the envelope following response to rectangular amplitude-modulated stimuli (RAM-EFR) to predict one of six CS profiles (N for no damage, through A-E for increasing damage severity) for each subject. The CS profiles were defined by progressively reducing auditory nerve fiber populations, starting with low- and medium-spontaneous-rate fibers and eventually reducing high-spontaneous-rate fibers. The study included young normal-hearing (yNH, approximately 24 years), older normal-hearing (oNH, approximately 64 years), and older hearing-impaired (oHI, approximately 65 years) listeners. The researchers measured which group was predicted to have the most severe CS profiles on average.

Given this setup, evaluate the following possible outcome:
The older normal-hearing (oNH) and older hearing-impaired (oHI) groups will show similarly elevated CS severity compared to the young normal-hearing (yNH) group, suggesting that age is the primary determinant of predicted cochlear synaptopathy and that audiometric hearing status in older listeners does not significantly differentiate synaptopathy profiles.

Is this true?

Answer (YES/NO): NO